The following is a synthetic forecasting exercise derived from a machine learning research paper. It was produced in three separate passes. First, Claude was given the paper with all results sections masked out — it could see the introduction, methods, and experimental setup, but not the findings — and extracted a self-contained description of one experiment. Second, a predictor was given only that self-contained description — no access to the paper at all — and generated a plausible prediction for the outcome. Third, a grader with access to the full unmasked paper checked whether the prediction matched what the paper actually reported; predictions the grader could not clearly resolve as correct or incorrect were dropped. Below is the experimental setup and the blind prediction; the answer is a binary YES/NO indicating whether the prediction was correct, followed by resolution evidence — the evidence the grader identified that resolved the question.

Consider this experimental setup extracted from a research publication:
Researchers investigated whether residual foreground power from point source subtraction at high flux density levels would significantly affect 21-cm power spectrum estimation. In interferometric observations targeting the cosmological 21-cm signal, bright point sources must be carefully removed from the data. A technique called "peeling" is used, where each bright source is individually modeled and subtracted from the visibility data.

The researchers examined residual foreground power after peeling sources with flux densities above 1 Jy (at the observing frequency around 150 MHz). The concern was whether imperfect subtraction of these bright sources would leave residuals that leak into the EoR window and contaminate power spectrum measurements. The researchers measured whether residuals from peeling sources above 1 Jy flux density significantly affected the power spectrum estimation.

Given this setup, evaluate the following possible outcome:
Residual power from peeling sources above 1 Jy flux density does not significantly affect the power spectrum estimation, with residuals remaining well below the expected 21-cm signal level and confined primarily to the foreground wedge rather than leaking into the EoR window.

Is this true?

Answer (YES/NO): NO